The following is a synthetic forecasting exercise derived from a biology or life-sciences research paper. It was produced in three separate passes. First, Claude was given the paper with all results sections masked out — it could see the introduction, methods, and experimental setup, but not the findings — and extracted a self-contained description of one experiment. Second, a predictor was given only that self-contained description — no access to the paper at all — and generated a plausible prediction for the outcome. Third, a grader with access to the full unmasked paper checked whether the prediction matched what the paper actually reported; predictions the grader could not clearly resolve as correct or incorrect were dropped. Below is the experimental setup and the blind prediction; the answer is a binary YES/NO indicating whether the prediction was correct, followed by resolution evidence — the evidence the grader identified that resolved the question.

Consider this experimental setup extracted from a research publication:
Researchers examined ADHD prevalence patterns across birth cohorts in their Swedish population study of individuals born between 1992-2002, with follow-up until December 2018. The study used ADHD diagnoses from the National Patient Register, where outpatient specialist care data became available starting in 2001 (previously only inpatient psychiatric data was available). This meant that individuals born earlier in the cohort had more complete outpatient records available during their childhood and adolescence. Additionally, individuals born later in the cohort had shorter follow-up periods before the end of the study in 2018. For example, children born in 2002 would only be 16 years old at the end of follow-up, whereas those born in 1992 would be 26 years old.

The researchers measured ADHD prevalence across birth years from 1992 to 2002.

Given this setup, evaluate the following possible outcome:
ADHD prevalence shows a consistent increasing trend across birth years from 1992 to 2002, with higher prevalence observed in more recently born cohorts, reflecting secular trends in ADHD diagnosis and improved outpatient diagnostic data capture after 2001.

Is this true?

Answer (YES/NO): NO